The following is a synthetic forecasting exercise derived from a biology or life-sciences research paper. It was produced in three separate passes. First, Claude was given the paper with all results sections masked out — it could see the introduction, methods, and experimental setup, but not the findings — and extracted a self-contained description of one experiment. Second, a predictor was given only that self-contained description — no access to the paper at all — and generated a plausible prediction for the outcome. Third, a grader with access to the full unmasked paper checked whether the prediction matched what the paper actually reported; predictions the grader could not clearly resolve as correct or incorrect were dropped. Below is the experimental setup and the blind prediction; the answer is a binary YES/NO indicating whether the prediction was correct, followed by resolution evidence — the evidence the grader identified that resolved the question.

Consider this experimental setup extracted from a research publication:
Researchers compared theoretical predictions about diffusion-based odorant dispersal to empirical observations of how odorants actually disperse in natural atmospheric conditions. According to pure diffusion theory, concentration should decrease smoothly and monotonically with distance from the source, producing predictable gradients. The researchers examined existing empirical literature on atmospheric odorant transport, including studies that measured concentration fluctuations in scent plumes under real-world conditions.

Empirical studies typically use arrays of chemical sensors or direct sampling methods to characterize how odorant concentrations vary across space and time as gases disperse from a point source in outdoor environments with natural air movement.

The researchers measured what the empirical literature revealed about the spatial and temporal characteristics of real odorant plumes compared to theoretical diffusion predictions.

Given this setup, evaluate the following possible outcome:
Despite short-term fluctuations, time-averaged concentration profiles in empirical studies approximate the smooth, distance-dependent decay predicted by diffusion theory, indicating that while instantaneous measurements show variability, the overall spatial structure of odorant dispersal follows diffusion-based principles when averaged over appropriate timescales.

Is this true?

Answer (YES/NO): NO